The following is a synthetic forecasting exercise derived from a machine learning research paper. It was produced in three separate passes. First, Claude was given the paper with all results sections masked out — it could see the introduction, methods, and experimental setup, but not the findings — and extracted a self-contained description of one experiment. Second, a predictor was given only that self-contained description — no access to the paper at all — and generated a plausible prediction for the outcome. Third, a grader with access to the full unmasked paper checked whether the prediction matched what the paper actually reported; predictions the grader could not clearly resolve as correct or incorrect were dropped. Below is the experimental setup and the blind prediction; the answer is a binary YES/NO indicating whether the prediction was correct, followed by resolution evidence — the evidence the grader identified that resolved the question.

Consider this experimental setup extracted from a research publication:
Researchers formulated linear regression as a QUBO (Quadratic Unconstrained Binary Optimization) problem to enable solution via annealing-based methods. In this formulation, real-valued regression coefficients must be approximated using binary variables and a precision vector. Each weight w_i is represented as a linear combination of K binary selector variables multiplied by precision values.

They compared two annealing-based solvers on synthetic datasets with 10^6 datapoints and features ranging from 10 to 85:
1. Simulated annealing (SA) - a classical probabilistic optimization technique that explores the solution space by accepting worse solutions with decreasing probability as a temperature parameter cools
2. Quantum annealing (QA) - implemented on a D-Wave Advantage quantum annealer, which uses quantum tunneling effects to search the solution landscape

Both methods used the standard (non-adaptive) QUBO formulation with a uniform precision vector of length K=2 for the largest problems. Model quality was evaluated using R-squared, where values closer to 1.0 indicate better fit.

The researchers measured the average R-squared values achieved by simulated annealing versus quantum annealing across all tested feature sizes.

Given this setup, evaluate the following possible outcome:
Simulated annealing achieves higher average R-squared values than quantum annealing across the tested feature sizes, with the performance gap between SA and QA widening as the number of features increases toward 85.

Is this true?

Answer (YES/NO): YES